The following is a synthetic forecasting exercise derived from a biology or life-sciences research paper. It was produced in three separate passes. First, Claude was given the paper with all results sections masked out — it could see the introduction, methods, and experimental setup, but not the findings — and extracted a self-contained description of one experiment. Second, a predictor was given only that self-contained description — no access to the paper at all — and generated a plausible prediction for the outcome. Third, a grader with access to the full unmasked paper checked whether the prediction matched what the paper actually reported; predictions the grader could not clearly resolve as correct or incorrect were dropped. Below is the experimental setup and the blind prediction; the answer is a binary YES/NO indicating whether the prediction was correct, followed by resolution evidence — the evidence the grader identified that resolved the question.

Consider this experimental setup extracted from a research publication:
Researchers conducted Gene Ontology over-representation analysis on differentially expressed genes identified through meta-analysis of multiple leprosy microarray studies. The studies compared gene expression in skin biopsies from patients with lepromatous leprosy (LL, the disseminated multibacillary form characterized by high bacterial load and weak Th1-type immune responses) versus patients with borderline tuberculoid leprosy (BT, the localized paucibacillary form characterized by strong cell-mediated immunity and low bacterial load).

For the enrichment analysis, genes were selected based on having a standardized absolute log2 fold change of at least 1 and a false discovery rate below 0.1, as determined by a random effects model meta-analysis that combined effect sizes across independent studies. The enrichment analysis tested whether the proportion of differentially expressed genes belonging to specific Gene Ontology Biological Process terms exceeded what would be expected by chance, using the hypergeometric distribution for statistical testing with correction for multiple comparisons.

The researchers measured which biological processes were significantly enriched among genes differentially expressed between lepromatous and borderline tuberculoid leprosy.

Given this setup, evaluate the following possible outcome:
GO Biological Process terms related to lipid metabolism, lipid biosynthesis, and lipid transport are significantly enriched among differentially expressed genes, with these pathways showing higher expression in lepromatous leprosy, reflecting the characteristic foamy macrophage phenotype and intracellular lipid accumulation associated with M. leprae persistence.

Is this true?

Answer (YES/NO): NO